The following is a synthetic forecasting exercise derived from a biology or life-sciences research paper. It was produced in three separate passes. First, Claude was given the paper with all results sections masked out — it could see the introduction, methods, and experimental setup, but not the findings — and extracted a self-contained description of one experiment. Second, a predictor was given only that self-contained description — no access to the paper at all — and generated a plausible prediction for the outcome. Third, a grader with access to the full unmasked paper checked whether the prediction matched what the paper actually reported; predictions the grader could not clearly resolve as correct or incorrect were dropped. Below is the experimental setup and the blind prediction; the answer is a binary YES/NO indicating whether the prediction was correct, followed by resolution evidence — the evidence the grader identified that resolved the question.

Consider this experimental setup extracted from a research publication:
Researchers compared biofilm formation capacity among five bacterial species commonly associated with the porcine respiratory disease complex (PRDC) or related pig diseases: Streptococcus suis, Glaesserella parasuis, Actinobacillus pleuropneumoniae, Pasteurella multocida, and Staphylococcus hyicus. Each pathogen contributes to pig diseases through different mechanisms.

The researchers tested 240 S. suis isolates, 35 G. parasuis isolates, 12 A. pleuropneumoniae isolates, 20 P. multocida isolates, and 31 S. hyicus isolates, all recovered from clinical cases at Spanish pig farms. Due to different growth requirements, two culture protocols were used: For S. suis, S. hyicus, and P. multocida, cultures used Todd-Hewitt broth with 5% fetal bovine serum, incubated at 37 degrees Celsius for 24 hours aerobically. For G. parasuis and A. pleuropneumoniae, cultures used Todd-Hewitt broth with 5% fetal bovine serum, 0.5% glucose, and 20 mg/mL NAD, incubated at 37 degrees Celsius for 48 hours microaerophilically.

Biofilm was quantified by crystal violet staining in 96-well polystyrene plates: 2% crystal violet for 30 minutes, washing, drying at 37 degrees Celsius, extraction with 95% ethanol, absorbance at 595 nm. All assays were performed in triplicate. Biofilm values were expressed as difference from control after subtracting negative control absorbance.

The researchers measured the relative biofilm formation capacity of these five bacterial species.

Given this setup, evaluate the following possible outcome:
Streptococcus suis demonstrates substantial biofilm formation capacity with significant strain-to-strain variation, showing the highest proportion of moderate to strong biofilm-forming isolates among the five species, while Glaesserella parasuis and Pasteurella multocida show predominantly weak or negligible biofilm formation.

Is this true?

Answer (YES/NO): NO